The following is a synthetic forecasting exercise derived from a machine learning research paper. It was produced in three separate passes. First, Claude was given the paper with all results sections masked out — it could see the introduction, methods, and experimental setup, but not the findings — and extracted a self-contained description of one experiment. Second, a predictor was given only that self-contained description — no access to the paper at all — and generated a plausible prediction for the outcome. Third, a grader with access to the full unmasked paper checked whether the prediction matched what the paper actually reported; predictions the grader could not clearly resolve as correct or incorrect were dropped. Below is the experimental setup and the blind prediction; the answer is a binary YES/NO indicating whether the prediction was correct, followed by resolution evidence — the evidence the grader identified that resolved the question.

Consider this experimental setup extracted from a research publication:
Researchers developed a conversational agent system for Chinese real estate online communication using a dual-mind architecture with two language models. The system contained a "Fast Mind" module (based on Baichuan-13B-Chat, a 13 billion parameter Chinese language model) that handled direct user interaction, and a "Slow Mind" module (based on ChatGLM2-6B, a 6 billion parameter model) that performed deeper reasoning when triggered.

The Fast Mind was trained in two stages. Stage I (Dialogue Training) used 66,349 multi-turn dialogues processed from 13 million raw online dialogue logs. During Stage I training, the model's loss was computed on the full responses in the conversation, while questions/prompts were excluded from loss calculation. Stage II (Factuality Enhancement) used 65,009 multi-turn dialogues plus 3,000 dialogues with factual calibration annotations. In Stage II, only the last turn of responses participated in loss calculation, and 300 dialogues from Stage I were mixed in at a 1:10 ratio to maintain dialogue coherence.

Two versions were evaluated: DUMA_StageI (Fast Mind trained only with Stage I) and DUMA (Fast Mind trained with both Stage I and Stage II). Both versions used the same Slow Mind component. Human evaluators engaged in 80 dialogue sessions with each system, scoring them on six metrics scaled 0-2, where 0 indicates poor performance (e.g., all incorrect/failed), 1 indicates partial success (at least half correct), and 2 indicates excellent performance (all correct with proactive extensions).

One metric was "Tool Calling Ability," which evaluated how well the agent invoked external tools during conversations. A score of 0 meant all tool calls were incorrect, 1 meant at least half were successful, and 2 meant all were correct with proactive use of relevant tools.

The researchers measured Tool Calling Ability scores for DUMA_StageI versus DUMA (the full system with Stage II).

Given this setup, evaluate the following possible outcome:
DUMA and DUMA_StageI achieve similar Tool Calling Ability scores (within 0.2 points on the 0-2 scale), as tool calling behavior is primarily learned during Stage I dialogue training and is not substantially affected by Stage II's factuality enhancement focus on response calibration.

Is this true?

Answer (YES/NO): YES